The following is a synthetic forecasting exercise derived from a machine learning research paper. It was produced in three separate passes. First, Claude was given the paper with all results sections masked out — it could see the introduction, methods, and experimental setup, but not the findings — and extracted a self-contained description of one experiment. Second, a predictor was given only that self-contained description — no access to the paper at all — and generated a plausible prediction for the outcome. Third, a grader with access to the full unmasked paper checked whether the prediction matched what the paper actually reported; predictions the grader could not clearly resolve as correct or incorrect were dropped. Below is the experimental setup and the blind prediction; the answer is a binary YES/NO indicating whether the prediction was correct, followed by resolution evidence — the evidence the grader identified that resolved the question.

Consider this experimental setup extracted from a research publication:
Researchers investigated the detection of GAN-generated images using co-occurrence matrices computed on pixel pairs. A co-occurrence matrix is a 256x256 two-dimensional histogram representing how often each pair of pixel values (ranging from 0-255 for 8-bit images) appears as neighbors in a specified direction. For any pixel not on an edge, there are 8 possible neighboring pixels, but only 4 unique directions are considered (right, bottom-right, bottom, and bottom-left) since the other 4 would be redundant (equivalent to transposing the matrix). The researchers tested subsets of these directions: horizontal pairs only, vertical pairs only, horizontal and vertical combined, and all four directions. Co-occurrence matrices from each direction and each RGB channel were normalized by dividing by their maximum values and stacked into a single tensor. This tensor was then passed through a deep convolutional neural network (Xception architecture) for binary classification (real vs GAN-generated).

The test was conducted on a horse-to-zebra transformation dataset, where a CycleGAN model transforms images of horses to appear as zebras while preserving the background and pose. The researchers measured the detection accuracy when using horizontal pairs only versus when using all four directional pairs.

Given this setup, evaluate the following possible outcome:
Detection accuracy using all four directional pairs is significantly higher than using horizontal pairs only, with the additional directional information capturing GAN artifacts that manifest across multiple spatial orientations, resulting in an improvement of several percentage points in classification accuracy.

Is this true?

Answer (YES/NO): NO